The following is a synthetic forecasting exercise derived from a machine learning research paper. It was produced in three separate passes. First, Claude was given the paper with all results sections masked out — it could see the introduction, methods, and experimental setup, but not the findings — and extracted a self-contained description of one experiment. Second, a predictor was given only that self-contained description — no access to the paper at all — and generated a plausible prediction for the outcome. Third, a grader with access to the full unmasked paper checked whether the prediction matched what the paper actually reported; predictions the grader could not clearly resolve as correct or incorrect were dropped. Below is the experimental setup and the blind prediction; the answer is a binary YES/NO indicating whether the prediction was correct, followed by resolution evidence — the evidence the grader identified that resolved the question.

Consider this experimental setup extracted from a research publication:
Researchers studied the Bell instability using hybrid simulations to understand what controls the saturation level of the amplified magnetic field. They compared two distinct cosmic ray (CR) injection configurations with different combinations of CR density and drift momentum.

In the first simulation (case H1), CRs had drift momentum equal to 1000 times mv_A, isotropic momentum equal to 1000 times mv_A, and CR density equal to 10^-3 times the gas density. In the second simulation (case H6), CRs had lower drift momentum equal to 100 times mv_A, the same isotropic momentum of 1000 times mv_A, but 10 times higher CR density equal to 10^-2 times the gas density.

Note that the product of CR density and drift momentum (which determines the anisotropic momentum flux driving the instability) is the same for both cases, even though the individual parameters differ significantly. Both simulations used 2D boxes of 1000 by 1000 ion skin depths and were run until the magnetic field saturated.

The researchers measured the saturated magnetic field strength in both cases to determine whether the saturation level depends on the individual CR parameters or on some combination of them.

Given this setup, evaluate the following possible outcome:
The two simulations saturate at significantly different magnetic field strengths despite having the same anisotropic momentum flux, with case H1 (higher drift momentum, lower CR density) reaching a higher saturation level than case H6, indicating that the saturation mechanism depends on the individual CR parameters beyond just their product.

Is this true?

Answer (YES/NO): NO